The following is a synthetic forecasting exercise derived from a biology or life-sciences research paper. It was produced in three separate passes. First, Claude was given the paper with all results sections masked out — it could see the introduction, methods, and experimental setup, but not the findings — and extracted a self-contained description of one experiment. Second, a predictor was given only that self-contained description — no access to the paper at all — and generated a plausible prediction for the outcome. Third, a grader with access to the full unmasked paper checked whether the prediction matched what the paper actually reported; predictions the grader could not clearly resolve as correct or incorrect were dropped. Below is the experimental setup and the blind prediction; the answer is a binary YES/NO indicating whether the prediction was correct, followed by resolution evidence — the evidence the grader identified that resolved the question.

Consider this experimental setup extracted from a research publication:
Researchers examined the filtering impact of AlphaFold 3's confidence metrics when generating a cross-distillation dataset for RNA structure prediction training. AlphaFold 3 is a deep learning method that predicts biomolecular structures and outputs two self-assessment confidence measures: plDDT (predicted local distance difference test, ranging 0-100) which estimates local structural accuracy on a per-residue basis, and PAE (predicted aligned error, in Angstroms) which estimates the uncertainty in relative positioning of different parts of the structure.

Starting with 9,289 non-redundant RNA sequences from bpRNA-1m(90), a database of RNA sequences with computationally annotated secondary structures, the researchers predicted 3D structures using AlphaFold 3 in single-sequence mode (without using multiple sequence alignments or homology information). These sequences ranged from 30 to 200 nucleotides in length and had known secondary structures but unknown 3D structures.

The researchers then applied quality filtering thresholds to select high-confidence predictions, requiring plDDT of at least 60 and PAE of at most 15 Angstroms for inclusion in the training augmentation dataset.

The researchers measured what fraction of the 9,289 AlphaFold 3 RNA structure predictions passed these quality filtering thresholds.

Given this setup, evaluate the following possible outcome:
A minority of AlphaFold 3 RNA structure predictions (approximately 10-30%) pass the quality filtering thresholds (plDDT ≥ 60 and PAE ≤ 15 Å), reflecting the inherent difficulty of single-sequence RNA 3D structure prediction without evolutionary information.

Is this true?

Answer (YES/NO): YES